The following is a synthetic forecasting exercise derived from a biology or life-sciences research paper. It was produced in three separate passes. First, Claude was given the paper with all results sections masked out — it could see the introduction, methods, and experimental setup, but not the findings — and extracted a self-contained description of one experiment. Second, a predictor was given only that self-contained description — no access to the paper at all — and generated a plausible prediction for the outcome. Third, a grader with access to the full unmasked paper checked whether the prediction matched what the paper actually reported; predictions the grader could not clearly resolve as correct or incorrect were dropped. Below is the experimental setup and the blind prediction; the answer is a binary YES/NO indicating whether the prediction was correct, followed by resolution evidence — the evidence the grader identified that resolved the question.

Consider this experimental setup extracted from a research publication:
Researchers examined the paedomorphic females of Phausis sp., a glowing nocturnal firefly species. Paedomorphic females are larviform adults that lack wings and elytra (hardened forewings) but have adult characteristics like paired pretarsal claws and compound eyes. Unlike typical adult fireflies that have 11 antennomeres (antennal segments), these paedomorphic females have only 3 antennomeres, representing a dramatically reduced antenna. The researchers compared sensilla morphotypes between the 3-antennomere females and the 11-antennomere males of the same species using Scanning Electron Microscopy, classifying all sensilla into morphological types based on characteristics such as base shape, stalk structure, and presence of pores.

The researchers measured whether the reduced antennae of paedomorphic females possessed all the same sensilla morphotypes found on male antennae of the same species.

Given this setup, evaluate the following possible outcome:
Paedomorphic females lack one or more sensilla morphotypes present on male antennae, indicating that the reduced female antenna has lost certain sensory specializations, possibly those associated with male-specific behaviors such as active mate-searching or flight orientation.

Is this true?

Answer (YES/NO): NO